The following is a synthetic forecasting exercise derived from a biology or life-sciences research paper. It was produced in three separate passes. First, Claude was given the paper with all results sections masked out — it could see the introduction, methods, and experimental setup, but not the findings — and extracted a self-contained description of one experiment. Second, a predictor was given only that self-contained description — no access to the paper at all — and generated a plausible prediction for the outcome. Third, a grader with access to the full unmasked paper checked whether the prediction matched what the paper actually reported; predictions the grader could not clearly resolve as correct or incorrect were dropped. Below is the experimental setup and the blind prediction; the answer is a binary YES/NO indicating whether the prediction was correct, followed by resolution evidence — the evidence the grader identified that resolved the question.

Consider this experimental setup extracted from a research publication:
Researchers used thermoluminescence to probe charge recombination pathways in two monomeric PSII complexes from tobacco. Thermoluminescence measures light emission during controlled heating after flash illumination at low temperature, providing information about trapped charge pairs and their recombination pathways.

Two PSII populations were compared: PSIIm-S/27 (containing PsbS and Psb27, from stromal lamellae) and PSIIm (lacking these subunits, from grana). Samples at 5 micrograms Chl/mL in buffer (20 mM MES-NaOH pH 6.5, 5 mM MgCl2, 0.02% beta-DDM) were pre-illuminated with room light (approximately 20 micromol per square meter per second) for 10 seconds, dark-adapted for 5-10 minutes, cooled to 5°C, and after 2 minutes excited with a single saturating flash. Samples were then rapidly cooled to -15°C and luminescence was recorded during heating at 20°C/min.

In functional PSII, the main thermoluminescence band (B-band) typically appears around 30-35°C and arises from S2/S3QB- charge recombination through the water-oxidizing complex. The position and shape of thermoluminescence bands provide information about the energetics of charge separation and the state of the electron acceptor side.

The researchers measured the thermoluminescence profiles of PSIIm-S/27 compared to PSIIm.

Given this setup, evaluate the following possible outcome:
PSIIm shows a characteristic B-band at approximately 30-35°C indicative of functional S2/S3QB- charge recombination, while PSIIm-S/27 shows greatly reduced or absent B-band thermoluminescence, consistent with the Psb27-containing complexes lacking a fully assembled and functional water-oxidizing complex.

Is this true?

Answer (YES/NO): NO